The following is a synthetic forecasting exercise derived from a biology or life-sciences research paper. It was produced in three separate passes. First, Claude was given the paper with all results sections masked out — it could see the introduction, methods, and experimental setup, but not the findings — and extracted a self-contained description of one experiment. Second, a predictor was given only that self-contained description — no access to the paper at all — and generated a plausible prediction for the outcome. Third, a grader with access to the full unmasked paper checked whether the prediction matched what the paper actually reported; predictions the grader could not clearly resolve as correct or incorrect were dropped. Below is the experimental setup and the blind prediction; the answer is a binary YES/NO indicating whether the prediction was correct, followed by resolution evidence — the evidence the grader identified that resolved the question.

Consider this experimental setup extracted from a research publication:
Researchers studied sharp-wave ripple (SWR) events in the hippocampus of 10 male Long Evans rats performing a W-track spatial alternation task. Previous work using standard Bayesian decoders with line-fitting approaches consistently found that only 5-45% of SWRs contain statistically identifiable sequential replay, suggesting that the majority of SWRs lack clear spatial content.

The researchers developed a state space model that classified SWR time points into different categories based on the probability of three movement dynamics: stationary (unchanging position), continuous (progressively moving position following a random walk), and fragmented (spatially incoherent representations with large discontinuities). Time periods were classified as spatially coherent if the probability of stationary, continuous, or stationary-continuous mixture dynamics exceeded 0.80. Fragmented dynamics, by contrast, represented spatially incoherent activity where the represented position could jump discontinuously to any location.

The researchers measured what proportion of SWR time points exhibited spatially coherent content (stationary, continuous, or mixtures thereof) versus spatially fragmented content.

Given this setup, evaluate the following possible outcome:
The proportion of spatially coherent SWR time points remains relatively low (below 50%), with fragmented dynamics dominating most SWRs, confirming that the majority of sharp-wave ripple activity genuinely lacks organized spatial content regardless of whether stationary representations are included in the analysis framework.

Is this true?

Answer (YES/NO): NO